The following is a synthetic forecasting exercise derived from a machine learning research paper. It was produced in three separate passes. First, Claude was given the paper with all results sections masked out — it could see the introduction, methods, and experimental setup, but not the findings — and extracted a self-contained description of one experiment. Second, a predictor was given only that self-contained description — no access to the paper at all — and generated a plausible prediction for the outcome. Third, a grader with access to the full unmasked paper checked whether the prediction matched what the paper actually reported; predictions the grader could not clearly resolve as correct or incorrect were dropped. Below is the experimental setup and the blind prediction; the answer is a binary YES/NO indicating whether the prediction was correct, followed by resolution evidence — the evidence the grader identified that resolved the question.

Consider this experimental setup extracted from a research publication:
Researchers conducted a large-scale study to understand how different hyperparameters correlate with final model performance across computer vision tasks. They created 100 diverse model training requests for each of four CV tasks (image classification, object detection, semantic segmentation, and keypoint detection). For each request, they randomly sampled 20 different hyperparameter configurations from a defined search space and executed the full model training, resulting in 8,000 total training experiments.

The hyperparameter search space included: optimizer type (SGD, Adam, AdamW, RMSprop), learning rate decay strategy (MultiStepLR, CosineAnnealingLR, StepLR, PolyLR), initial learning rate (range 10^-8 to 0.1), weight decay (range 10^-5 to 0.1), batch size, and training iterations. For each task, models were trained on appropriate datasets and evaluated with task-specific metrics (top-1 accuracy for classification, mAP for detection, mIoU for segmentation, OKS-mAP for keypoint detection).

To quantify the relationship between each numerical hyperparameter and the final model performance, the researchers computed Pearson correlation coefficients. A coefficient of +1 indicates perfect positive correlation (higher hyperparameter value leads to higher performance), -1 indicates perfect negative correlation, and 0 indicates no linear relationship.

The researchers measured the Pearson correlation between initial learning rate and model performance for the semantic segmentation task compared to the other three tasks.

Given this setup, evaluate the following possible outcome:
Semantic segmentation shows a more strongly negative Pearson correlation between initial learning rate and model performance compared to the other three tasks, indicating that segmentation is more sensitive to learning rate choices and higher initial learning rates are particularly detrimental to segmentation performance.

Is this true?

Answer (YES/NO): NO